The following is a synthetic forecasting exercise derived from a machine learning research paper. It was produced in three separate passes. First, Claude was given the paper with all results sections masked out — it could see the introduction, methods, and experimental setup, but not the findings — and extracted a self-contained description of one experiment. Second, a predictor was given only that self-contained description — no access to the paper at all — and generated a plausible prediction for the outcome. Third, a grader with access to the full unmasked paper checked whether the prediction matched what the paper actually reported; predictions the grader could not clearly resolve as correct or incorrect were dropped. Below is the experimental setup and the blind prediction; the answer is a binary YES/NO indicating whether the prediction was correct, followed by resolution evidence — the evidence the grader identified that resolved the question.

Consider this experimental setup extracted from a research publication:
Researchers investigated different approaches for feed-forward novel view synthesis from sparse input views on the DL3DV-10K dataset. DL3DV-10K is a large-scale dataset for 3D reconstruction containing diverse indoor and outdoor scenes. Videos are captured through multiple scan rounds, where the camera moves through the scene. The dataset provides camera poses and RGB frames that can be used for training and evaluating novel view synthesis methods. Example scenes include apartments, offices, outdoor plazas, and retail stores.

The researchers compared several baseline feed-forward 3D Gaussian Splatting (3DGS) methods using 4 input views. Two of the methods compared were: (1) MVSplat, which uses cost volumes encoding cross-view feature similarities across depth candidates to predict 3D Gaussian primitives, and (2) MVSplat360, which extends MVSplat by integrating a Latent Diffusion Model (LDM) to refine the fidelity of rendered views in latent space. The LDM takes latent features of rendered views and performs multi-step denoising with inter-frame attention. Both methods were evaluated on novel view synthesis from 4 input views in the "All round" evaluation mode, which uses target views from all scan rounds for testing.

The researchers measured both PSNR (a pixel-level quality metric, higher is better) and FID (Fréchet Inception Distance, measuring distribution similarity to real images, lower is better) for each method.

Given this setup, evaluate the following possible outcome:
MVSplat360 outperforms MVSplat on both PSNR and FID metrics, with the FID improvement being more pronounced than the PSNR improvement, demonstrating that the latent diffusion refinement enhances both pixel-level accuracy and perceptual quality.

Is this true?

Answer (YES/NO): YES